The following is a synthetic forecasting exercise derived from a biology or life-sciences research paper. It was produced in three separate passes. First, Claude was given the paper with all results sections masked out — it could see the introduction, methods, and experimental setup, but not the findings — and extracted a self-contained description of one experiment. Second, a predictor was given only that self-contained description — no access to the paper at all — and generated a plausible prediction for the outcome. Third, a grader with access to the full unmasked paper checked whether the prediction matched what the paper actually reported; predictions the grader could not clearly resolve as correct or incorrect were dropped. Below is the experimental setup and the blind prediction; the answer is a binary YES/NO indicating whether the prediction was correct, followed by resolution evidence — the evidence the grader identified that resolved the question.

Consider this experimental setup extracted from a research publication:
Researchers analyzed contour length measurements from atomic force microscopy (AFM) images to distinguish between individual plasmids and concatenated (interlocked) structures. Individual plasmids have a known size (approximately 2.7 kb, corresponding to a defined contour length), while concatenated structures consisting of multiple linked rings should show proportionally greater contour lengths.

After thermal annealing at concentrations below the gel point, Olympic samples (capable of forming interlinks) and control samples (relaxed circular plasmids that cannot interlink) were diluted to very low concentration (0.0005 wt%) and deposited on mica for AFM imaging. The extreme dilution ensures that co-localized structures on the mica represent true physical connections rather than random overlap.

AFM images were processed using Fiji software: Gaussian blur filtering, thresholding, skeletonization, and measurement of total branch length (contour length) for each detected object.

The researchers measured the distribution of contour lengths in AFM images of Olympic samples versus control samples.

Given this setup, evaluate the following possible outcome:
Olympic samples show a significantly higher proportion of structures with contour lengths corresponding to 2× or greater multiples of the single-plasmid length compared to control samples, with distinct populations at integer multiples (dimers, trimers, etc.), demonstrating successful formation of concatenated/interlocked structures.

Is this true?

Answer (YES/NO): YES